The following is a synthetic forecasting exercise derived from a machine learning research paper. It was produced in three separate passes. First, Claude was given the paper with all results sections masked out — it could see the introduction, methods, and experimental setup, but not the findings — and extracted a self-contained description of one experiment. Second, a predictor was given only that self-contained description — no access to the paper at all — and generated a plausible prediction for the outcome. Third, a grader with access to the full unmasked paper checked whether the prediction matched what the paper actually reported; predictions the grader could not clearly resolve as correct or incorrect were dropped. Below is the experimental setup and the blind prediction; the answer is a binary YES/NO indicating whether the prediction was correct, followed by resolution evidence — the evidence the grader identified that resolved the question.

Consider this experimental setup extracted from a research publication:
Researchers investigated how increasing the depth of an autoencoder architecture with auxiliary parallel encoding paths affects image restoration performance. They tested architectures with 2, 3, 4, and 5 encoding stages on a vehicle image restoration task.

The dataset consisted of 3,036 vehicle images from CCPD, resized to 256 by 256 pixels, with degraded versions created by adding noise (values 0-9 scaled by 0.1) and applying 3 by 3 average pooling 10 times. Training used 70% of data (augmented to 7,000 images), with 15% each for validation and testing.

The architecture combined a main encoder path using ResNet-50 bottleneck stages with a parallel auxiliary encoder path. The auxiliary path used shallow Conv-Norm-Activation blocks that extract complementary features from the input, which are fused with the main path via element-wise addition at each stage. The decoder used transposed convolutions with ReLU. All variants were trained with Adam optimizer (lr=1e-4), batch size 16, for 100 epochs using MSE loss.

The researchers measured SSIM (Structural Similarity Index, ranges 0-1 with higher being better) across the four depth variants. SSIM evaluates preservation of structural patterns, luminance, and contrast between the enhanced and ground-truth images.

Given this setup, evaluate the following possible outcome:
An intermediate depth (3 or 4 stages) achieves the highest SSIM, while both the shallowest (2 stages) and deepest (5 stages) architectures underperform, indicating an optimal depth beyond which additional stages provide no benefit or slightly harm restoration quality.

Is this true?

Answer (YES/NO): NO